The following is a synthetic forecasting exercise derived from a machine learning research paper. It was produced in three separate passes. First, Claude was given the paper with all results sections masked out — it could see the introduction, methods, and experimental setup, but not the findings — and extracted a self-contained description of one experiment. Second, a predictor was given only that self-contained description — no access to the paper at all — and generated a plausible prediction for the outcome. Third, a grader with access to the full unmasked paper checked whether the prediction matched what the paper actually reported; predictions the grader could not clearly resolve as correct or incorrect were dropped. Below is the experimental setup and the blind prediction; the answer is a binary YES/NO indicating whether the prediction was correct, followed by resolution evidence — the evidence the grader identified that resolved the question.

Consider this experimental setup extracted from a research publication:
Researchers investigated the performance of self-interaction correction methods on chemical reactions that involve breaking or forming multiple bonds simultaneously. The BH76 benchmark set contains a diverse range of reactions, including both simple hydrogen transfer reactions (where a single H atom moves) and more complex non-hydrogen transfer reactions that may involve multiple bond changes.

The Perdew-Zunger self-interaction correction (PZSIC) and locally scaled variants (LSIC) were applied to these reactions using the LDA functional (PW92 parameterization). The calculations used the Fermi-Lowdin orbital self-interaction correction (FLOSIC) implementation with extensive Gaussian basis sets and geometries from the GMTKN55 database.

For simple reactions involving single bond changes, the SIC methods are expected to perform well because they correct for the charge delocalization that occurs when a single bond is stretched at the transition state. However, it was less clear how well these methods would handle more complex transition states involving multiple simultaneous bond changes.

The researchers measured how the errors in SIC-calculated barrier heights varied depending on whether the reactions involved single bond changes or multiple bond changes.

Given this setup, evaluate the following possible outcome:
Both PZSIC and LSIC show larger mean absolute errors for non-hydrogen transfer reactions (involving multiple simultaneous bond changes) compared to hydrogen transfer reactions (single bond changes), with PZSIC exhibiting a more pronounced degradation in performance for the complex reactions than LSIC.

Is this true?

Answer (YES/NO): NO